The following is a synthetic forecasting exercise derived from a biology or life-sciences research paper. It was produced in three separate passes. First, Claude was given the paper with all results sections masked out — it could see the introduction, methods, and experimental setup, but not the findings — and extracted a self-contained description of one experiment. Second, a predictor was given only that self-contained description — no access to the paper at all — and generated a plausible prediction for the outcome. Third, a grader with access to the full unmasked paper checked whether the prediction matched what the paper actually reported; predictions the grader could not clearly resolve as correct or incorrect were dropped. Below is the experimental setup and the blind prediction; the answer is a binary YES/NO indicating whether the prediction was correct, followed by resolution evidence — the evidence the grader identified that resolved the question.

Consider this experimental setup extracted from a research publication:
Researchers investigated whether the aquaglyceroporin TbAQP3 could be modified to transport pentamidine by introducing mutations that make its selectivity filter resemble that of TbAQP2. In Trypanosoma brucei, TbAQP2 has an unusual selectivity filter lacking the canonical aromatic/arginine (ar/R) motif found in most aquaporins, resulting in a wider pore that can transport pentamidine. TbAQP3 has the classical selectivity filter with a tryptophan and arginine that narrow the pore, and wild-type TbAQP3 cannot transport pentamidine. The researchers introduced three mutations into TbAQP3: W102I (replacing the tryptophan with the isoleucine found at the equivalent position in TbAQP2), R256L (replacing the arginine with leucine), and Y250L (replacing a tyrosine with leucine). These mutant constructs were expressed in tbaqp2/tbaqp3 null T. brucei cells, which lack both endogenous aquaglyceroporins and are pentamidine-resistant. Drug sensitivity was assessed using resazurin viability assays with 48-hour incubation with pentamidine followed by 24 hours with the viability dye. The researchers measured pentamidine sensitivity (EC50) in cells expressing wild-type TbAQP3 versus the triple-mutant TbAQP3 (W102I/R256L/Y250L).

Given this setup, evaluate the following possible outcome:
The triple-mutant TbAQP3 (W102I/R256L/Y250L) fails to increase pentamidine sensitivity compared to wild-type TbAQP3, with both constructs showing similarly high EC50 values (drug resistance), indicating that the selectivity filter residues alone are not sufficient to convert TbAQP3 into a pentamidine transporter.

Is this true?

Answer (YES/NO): NO